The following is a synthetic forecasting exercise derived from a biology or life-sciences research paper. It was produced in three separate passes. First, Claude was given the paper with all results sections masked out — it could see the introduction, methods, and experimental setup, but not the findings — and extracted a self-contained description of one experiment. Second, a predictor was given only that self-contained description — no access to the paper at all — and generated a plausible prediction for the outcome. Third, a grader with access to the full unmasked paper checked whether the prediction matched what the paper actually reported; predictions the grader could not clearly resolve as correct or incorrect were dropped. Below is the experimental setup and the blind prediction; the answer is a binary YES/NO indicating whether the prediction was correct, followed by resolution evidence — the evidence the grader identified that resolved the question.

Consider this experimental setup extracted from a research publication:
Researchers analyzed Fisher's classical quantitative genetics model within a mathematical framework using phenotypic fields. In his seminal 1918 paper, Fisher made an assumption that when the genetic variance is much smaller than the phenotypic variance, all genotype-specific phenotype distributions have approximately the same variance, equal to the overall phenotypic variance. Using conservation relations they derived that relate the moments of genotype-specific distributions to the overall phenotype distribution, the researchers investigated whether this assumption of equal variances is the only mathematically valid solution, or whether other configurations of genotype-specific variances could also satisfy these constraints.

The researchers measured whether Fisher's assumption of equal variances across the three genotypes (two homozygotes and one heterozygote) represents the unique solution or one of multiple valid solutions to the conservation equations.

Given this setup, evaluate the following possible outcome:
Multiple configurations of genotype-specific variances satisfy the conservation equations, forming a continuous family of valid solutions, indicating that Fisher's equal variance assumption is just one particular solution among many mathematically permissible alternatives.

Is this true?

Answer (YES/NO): YES